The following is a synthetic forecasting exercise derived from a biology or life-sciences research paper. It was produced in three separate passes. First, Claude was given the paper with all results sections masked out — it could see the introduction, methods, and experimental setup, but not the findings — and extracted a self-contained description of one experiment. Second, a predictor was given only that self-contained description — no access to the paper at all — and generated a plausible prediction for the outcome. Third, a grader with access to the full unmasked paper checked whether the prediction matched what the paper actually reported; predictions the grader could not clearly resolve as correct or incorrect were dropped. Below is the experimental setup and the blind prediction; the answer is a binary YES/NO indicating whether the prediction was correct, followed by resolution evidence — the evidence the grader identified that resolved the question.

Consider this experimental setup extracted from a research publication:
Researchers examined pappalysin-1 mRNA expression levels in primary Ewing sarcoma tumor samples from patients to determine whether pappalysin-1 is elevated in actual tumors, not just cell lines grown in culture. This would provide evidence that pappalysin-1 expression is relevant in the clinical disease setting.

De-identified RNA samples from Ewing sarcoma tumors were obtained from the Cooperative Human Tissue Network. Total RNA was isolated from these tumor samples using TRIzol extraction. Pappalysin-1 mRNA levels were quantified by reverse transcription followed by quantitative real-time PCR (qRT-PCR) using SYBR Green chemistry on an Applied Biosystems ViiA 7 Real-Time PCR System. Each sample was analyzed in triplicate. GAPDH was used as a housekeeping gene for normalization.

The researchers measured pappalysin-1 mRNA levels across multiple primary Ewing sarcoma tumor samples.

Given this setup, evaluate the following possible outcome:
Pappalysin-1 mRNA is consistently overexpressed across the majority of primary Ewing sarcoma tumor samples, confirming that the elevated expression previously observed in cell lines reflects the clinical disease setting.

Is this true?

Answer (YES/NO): YES